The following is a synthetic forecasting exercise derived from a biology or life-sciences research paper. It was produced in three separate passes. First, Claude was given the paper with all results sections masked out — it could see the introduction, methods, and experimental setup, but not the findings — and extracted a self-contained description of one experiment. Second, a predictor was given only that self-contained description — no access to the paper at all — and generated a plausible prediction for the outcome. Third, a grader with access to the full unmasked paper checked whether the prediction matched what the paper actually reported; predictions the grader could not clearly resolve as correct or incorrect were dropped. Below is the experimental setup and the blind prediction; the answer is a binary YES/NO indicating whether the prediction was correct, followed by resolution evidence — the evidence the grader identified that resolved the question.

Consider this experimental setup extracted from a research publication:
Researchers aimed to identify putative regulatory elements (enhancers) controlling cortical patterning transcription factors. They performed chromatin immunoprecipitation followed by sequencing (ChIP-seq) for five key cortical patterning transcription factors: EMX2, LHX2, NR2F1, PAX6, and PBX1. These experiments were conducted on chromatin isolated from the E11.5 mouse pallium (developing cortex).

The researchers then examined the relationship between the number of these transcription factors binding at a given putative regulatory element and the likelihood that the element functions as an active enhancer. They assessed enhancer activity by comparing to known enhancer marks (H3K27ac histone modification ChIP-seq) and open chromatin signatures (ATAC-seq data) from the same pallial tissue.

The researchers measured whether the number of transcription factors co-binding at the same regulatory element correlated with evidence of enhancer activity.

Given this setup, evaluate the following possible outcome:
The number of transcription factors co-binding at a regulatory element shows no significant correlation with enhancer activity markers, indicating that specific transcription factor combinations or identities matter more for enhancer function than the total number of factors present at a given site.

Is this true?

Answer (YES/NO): NO